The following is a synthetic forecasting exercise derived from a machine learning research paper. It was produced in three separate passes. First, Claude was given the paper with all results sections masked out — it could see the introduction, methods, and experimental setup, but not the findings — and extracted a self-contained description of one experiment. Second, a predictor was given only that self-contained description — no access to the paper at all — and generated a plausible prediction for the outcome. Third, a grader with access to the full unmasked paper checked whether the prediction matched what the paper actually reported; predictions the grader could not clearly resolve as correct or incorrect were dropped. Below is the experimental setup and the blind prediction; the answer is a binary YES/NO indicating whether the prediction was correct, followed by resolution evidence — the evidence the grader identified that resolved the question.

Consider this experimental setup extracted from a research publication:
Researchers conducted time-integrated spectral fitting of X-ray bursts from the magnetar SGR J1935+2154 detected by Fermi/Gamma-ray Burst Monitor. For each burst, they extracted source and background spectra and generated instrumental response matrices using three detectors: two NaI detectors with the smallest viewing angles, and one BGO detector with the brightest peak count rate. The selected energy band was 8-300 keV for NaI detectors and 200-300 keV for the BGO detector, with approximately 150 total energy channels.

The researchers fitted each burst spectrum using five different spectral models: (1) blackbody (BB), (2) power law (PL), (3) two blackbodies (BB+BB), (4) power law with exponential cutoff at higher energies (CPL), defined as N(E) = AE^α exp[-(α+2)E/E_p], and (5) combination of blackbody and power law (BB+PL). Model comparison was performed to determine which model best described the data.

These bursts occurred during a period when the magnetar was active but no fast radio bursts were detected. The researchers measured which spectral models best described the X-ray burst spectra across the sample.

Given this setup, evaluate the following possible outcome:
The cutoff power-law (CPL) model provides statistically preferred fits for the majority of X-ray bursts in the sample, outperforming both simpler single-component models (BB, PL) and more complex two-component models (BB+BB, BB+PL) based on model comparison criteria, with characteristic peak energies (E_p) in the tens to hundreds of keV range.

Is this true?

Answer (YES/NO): NO